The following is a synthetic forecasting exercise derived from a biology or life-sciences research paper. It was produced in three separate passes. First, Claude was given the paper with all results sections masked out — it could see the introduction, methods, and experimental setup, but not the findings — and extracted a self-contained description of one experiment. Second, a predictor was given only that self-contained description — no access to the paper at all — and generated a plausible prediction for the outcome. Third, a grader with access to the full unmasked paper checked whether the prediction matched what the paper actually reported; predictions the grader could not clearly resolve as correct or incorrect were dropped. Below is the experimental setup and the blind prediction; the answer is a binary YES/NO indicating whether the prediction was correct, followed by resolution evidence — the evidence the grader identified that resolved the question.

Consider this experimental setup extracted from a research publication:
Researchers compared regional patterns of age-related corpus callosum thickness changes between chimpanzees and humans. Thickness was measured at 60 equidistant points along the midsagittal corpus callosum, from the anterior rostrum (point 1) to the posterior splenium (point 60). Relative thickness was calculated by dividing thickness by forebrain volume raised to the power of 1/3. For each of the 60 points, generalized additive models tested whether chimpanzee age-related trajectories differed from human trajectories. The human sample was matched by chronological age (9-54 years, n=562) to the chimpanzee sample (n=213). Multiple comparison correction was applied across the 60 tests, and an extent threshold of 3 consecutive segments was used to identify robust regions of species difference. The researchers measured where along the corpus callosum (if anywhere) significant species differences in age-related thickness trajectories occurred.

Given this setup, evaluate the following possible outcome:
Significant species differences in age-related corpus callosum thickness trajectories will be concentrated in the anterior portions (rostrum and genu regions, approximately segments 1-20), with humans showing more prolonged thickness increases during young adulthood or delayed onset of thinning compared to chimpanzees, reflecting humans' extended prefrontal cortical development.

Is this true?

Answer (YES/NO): NO